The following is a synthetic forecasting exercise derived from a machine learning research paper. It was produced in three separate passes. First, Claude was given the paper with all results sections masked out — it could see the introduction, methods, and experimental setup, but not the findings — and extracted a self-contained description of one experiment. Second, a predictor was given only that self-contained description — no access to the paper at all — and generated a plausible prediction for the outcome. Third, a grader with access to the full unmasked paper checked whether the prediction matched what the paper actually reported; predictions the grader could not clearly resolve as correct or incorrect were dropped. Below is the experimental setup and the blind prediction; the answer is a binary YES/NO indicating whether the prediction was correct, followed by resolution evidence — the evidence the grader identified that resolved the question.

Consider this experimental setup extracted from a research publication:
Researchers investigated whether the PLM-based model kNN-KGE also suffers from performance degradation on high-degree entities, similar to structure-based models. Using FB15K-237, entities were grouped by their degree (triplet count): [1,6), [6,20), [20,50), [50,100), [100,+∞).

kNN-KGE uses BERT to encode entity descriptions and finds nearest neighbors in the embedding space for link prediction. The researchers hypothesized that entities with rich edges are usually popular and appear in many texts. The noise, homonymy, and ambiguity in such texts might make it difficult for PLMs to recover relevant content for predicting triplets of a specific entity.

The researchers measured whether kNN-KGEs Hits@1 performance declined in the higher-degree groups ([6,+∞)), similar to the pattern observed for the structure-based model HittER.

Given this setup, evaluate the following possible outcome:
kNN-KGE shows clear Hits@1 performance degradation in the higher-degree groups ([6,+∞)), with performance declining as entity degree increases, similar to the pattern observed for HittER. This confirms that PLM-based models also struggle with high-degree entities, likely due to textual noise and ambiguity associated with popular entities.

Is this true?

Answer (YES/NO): YES